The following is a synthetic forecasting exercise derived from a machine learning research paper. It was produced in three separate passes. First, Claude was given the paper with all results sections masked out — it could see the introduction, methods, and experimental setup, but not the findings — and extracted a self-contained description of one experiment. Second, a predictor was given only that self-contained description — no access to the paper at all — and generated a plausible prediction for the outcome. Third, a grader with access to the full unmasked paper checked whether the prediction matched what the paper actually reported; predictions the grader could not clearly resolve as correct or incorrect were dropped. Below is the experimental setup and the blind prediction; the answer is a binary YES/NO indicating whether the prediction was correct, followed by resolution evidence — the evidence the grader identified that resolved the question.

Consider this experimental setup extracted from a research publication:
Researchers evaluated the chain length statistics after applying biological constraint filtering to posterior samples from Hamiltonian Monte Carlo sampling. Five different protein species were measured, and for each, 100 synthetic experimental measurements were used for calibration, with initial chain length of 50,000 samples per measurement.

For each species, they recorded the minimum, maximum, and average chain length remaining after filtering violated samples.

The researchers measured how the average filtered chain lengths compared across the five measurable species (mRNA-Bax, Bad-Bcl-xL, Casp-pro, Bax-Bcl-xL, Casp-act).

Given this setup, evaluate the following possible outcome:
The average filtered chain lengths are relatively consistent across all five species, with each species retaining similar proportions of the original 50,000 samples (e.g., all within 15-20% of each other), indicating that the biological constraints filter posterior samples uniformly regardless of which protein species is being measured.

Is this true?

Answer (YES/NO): NO